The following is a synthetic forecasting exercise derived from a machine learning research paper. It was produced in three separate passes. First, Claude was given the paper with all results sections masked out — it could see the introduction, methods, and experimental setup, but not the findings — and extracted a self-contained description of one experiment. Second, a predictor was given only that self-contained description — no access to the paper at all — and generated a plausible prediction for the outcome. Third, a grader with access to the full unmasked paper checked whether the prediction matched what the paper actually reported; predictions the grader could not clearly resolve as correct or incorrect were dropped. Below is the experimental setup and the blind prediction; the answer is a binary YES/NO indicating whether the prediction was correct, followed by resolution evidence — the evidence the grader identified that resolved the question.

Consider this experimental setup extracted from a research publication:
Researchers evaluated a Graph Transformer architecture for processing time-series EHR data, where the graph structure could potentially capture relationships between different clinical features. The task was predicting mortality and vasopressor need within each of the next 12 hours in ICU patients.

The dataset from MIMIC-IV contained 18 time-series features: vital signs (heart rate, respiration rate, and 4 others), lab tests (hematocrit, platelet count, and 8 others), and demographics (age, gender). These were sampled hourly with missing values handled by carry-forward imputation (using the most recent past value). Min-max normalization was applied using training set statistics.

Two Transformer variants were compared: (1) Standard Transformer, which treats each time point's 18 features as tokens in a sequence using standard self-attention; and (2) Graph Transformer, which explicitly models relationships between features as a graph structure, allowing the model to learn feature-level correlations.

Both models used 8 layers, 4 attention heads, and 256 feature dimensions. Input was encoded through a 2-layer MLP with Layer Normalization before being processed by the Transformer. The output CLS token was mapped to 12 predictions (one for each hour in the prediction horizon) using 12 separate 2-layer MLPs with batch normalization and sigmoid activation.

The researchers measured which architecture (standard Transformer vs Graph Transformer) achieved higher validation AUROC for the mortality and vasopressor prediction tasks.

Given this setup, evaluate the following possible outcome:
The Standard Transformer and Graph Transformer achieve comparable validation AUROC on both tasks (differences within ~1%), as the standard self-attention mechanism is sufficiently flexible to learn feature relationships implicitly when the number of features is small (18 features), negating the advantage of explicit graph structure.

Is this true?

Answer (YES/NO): NO